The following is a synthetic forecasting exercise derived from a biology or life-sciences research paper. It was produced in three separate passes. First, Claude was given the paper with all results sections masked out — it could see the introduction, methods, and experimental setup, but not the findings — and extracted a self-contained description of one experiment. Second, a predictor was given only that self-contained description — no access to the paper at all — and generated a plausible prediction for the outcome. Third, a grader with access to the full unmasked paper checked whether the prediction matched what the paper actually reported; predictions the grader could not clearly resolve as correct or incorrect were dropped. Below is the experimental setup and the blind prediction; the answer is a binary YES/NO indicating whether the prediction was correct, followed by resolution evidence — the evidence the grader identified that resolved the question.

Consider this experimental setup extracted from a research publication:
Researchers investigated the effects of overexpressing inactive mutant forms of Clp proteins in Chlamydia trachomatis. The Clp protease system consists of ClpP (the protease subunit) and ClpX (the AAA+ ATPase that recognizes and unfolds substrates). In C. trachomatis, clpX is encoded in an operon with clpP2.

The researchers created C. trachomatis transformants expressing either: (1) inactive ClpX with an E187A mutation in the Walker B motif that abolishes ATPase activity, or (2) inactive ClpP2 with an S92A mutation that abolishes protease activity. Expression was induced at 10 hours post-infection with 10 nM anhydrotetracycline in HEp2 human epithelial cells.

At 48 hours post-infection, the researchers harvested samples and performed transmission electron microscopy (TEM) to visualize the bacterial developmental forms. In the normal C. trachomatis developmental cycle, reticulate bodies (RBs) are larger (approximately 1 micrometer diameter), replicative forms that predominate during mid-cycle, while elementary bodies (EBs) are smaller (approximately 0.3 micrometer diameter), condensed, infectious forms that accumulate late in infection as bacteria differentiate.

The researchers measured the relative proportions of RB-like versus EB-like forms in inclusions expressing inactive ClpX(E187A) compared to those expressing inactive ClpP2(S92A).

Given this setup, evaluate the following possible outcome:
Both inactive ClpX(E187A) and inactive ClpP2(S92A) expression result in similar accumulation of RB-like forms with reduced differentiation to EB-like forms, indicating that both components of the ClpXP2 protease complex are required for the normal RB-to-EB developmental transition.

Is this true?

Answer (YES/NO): NO